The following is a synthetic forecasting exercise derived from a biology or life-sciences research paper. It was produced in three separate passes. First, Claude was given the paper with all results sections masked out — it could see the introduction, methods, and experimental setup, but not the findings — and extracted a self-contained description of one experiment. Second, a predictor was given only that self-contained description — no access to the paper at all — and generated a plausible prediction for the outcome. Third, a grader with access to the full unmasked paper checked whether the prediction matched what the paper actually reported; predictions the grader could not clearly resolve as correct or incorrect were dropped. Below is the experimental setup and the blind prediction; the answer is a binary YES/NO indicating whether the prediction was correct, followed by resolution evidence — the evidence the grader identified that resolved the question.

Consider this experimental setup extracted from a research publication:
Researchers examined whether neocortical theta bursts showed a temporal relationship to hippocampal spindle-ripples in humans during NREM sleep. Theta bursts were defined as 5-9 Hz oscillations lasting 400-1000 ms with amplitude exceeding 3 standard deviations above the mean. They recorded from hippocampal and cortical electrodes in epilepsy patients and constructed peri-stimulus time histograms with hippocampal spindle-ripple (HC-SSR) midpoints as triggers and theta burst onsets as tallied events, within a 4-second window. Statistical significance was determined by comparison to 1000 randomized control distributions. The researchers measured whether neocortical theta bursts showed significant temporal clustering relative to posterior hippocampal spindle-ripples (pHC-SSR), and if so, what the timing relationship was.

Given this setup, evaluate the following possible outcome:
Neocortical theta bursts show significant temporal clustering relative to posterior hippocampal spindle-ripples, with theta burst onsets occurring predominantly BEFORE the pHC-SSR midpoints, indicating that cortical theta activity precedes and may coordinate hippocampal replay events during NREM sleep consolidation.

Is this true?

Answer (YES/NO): YES